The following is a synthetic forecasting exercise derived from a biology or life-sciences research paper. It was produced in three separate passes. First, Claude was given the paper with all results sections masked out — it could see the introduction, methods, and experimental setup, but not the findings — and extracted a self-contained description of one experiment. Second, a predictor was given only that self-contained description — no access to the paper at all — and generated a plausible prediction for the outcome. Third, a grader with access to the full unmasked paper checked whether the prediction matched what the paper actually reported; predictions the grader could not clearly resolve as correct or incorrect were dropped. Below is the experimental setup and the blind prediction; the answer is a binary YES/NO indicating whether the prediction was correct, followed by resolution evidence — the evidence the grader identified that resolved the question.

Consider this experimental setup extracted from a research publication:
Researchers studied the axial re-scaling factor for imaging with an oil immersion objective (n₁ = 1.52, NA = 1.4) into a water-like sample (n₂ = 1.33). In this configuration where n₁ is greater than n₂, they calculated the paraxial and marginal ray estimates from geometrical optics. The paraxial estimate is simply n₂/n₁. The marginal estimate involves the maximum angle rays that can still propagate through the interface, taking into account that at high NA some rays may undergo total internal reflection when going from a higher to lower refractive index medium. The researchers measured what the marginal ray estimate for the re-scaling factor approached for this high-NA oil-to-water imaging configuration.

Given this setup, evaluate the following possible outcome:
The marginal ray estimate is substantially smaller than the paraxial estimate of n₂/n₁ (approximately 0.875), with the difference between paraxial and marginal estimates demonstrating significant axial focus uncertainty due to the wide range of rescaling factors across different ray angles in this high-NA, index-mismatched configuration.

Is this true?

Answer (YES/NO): YES